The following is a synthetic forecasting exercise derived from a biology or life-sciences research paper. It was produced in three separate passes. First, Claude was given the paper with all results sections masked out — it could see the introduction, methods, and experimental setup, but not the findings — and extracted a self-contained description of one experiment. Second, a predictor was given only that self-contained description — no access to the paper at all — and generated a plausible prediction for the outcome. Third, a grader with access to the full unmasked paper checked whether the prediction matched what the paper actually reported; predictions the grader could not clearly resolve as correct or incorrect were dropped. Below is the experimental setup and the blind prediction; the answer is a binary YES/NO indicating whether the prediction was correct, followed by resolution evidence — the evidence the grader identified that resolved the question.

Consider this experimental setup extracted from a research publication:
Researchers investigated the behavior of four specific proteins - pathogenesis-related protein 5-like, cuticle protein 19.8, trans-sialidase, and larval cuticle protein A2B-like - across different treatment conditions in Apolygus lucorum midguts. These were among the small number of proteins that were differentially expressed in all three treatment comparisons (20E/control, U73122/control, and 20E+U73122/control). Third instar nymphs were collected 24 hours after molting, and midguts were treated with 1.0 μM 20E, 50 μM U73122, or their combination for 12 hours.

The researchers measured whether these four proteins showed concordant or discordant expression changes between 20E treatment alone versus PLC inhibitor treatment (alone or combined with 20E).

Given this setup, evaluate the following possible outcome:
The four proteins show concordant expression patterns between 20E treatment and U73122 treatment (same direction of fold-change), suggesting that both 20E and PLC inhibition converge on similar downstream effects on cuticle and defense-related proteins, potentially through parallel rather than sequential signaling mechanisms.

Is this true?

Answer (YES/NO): NO